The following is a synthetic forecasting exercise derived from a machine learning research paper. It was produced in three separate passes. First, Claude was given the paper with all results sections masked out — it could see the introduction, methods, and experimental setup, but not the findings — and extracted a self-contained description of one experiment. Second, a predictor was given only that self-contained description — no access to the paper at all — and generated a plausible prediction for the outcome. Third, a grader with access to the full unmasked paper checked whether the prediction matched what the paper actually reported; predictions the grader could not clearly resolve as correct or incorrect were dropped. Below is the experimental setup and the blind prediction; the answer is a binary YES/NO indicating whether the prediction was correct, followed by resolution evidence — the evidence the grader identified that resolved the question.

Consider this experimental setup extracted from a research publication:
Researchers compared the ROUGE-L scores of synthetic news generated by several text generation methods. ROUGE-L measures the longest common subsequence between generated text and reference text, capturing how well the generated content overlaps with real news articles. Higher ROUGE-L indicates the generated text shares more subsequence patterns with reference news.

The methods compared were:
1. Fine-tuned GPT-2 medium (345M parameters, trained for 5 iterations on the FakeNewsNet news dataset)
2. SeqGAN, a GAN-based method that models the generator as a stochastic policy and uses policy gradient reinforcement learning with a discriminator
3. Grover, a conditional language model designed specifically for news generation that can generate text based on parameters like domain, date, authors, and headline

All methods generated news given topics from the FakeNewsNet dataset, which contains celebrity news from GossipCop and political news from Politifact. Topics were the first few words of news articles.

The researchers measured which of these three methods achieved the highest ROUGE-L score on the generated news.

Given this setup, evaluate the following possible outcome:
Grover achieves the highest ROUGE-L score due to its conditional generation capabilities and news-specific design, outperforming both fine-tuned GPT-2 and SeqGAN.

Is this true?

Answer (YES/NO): YES